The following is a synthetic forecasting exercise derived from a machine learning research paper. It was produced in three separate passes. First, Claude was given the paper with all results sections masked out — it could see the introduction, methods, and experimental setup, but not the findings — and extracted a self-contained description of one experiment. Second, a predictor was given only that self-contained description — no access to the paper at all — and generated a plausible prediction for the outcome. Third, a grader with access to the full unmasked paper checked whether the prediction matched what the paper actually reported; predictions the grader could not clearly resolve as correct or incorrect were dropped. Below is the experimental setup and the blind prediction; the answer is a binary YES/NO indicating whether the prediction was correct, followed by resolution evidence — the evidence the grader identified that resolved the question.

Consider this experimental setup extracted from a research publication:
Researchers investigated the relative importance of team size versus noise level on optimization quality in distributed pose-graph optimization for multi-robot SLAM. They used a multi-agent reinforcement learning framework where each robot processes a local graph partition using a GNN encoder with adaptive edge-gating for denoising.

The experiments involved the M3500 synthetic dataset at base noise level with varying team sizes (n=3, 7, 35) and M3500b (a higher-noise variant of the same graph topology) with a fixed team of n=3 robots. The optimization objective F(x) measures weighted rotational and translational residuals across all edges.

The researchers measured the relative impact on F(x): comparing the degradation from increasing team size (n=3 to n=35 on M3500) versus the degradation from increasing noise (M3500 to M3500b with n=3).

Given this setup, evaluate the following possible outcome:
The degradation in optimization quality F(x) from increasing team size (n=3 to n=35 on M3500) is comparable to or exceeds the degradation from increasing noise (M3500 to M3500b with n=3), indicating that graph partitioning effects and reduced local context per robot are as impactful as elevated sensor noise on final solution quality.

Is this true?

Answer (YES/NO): NO